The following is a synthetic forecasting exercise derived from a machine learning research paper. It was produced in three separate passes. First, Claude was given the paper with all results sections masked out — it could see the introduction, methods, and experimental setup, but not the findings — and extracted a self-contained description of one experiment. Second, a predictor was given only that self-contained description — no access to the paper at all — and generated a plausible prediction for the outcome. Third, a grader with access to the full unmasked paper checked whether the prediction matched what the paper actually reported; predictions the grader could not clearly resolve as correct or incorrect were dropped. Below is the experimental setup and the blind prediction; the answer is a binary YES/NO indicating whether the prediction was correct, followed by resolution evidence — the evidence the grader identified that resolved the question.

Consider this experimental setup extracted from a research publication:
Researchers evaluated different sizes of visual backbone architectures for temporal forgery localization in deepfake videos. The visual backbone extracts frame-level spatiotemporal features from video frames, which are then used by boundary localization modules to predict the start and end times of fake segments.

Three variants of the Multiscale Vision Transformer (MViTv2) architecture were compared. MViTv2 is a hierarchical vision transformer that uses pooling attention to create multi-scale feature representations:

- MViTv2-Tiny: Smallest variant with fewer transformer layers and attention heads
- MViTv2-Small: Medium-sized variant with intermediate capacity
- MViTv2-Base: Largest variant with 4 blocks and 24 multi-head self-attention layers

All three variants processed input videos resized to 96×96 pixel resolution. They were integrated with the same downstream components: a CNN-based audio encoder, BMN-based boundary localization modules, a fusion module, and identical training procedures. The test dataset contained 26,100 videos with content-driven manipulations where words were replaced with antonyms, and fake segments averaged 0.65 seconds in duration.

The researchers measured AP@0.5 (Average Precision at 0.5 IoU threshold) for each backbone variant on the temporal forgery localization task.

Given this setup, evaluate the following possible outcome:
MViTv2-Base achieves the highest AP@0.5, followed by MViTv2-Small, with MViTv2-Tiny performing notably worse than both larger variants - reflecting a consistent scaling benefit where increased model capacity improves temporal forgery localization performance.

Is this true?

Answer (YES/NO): NO